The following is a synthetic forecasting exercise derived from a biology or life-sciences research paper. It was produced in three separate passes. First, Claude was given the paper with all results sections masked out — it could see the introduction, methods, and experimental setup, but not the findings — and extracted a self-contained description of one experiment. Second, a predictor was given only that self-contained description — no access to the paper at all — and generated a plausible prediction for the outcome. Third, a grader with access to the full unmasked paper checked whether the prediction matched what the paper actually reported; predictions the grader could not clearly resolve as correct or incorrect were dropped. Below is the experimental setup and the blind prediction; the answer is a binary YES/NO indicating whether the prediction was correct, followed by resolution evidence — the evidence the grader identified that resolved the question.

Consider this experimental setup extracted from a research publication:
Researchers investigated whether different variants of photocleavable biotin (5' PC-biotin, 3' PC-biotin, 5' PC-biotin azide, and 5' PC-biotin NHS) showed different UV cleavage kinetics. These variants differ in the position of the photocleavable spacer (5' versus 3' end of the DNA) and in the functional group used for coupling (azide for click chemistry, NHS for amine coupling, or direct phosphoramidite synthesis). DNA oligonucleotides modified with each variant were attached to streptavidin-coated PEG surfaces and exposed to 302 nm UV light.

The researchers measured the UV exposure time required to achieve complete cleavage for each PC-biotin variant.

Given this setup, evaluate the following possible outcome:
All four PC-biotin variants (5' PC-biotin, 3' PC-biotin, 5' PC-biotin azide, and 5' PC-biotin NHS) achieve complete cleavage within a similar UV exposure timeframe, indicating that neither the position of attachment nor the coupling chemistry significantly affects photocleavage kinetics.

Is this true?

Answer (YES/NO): YES